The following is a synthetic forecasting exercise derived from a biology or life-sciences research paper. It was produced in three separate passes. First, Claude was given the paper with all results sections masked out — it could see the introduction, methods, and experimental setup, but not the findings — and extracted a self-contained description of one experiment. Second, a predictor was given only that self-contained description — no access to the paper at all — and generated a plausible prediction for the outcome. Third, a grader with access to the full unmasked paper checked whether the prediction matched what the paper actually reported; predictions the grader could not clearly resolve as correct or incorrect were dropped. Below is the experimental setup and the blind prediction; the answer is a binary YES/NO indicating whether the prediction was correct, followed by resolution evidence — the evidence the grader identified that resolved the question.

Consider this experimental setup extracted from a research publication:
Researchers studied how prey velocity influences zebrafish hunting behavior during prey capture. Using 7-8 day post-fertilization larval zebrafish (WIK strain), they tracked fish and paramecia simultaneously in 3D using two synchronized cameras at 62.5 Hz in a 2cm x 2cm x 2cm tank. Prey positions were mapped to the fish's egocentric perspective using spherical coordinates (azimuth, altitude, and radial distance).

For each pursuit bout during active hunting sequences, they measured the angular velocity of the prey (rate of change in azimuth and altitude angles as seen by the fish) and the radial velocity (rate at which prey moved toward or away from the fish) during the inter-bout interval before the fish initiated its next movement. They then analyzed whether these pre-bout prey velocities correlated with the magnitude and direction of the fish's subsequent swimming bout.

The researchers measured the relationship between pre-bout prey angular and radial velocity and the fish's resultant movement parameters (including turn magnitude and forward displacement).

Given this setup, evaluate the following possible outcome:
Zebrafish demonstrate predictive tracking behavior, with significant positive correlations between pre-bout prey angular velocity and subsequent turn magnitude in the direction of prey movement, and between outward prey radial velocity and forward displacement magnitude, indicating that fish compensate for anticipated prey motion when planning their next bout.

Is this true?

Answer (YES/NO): YES